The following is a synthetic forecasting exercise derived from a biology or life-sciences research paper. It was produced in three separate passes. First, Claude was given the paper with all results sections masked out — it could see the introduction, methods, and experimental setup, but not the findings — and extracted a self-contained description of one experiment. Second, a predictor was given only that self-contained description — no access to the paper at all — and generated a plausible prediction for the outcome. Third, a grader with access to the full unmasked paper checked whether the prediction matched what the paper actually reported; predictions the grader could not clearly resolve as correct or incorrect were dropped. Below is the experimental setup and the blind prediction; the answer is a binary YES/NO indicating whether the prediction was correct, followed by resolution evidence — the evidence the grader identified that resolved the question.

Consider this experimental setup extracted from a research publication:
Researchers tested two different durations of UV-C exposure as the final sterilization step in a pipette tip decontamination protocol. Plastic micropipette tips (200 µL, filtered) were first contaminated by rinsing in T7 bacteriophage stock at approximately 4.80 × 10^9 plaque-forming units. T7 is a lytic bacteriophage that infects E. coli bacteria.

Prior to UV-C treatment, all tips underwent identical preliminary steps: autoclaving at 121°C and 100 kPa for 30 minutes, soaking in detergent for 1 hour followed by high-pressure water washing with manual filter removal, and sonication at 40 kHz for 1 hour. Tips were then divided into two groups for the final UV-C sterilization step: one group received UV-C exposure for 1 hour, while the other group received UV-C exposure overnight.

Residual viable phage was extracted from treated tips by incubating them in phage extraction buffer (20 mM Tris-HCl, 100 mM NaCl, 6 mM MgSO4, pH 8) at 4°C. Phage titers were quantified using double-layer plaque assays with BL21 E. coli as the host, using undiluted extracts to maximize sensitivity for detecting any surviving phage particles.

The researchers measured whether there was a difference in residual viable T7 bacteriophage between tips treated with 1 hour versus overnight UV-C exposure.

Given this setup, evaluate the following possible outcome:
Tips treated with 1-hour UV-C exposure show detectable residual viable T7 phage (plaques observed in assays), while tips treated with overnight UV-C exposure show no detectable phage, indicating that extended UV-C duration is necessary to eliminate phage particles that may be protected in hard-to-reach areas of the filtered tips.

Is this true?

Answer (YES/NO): NO